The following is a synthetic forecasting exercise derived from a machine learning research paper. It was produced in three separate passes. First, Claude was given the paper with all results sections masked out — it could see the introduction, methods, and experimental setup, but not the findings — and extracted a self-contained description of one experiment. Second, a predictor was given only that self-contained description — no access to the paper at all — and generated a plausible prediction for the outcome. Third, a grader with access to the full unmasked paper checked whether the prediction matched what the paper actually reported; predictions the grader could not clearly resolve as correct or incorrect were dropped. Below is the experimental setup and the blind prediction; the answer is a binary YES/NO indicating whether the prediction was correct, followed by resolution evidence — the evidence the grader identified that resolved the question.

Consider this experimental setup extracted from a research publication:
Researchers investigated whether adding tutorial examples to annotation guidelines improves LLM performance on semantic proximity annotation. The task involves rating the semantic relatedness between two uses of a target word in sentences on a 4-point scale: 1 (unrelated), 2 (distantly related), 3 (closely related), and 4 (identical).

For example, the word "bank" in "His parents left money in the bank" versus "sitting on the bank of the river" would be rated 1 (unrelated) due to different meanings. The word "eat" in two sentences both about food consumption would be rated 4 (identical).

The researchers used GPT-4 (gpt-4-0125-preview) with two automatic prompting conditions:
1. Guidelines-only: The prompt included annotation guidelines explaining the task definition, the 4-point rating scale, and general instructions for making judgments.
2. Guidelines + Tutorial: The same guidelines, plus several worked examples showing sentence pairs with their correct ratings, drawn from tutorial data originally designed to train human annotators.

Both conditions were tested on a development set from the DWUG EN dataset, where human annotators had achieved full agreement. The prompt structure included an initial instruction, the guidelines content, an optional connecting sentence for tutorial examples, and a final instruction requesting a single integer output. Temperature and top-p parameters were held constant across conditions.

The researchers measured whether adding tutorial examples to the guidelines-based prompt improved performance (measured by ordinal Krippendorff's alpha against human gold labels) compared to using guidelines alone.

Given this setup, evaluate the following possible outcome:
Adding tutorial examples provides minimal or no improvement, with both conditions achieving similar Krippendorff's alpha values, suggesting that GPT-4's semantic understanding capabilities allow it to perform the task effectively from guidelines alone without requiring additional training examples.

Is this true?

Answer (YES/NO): NO